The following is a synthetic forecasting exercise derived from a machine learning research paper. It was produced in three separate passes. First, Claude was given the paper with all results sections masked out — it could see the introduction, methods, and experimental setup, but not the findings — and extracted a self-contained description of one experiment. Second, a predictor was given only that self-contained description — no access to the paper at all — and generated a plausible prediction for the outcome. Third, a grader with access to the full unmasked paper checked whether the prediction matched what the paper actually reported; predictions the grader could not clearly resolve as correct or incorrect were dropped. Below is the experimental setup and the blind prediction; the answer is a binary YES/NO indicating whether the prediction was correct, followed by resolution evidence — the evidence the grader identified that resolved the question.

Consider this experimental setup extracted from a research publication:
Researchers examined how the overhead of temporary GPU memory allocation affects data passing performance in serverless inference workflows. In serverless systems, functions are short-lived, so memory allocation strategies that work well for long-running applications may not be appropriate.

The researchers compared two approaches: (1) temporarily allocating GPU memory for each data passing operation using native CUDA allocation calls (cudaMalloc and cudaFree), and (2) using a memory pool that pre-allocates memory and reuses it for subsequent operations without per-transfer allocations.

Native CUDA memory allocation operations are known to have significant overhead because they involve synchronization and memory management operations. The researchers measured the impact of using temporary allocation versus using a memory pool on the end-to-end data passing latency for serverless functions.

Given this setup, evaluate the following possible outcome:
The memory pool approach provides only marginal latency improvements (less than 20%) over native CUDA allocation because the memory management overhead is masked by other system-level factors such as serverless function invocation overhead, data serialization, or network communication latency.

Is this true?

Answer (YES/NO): NO